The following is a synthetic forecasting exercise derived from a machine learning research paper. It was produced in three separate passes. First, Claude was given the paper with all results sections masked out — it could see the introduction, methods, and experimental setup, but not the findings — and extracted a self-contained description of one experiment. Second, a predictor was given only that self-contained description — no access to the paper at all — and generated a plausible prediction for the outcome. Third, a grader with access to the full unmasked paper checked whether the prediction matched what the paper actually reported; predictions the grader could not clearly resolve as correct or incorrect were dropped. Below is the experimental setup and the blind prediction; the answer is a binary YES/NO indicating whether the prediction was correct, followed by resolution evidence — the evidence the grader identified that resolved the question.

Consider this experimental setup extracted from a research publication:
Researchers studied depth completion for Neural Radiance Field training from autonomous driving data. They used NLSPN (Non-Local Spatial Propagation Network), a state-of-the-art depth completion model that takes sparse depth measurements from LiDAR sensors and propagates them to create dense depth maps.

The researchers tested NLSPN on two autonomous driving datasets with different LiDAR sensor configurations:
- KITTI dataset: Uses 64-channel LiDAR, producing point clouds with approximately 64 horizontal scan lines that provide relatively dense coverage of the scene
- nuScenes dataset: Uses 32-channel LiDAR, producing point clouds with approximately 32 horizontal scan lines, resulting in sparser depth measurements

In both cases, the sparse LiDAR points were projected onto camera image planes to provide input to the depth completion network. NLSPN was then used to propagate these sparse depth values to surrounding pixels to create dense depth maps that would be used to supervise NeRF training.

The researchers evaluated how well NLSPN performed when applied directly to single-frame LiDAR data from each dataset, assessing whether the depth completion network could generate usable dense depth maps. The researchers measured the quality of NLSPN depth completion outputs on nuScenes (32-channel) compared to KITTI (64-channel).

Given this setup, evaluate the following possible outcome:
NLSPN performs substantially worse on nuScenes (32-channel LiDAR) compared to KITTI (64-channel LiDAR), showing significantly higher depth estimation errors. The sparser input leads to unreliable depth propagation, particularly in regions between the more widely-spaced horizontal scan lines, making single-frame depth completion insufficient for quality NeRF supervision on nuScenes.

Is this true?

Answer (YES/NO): YES